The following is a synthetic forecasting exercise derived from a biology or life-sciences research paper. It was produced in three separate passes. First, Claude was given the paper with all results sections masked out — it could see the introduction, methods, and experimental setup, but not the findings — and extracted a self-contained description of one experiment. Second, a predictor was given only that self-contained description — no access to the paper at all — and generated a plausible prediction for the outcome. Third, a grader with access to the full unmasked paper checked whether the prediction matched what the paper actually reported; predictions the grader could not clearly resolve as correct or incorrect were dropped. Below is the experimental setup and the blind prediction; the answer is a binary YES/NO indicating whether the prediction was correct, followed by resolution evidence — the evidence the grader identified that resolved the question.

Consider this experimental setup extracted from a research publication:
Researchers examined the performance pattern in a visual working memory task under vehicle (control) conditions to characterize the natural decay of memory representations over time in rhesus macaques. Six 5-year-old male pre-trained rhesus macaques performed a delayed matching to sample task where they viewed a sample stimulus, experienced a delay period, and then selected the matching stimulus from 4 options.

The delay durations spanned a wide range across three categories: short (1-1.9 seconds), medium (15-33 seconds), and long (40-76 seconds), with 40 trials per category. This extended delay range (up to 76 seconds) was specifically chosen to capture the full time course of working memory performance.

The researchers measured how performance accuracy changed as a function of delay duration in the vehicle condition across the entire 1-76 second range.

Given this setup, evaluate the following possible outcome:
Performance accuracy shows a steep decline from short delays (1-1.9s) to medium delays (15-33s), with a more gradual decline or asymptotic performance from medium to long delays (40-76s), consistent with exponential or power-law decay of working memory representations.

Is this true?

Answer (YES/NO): NO